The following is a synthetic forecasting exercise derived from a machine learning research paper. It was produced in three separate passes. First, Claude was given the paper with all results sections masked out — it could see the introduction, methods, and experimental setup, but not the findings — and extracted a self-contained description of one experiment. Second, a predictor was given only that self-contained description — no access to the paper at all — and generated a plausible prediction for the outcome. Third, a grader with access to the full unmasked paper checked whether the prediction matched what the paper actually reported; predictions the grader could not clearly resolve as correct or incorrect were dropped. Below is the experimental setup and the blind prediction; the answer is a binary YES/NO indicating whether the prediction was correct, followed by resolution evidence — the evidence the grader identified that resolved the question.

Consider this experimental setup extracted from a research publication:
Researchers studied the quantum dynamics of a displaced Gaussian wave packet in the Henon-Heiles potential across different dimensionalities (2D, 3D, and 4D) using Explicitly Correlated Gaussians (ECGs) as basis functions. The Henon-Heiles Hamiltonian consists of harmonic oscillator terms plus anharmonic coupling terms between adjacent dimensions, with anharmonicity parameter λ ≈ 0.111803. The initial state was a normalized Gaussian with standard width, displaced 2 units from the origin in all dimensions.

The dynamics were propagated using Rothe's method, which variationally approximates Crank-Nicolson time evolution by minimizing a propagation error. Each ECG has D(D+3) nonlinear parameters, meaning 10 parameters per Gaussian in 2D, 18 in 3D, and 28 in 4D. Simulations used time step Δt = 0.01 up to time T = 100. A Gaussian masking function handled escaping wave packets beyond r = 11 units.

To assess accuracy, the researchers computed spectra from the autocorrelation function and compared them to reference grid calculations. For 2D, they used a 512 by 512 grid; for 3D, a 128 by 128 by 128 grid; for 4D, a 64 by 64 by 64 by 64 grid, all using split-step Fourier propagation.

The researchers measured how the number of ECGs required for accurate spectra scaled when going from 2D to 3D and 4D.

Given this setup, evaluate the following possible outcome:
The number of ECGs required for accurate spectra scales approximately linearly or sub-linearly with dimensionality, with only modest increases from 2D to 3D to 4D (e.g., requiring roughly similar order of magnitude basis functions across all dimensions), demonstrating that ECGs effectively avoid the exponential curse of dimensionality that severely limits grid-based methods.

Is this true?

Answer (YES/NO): YES